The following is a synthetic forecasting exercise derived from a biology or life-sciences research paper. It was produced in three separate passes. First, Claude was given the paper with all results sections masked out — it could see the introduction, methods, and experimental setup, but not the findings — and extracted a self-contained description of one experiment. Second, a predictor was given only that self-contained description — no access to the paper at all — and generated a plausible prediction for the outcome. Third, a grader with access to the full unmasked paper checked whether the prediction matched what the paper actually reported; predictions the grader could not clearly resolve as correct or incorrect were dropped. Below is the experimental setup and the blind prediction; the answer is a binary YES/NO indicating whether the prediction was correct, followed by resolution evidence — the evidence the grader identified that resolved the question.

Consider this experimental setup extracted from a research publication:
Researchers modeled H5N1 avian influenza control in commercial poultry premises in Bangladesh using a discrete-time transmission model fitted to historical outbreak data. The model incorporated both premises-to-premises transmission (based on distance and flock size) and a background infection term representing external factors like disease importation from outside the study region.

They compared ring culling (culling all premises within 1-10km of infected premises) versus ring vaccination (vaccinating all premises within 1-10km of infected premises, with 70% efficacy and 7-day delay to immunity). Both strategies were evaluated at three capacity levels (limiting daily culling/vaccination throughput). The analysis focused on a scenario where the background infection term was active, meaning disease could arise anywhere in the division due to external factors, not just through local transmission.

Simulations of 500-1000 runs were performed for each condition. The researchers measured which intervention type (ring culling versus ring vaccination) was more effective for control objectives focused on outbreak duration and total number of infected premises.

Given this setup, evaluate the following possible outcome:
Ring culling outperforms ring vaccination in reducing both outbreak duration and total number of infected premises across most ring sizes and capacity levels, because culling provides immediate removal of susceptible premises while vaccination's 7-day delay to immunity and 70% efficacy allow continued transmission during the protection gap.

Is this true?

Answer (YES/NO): YES